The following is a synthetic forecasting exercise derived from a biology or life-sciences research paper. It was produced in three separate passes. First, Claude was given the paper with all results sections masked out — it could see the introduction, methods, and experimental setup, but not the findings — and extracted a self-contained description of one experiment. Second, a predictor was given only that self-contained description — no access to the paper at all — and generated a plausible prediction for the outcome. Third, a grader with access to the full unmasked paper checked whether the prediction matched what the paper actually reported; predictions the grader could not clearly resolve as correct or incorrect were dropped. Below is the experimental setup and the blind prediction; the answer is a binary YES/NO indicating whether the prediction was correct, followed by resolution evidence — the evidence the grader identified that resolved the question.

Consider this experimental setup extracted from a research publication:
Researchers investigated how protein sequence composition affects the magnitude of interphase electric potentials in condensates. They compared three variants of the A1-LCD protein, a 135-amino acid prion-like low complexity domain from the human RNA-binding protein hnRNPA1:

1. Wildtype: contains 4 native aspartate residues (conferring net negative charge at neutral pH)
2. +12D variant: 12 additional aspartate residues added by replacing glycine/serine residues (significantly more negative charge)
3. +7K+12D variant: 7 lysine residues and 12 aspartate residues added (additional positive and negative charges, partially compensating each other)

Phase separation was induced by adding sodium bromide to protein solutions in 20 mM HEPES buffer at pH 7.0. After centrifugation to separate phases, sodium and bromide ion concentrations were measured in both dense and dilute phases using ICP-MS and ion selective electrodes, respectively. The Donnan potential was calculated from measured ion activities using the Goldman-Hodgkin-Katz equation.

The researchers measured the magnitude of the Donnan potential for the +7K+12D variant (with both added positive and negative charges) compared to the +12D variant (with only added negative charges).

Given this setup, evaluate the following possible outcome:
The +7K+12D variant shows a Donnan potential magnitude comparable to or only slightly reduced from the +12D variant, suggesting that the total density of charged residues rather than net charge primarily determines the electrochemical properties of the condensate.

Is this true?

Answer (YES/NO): NO